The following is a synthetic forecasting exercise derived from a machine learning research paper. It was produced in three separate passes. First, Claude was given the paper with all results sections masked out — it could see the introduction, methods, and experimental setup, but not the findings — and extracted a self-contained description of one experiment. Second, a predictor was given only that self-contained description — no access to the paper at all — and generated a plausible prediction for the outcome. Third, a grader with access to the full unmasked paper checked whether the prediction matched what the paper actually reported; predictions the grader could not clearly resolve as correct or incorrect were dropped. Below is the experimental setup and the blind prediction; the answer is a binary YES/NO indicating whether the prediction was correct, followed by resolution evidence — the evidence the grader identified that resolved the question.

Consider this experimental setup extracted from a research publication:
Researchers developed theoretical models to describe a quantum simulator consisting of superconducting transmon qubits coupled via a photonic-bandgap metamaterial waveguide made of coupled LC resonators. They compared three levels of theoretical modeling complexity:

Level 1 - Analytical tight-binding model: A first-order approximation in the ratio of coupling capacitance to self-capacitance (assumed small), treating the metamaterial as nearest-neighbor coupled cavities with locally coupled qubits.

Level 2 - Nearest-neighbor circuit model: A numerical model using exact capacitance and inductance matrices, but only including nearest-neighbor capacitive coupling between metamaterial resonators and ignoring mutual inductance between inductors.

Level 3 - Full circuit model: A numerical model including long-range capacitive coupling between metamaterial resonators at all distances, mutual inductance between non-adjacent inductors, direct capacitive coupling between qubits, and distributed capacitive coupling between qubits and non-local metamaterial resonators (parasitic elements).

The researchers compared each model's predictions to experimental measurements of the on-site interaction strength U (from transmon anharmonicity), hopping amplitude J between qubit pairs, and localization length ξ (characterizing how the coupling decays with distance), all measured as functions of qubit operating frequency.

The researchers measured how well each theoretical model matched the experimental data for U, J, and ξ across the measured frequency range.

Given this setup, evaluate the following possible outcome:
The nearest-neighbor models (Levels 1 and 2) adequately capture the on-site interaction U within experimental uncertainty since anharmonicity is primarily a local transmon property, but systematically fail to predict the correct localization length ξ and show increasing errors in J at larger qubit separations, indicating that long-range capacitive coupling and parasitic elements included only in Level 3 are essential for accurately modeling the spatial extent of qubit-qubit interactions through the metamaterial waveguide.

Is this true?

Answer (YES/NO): NO